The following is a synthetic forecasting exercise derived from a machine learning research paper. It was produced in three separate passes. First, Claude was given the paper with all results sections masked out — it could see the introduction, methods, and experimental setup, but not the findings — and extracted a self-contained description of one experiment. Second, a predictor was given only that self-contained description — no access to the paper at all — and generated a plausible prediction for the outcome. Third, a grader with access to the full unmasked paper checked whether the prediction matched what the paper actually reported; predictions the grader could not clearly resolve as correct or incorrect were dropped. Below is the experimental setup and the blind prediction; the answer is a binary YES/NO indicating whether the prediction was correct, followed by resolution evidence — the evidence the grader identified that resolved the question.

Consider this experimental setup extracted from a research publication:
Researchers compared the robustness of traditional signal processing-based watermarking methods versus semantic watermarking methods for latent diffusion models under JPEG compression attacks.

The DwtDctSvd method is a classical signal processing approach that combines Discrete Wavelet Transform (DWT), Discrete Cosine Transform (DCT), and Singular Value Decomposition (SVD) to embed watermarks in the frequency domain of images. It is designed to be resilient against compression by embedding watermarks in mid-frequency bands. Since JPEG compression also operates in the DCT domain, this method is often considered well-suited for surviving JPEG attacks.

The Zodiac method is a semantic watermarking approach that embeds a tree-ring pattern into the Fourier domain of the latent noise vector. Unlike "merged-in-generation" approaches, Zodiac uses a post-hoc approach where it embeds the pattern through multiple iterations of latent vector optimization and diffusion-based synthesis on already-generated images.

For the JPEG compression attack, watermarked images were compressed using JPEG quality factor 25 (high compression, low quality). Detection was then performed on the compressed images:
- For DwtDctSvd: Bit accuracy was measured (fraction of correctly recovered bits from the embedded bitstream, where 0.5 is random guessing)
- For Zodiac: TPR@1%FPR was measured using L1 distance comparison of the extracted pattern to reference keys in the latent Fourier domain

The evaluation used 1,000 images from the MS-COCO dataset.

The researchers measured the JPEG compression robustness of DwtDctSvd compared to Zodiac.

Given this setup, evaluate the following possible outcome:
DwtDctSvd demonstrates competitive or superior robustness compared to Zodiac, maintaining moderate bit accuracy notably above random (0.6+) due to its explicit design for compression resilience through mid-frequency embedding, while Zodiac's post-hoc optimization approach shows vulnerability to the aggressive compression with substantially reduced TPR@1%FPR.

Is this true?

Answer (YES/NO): NO